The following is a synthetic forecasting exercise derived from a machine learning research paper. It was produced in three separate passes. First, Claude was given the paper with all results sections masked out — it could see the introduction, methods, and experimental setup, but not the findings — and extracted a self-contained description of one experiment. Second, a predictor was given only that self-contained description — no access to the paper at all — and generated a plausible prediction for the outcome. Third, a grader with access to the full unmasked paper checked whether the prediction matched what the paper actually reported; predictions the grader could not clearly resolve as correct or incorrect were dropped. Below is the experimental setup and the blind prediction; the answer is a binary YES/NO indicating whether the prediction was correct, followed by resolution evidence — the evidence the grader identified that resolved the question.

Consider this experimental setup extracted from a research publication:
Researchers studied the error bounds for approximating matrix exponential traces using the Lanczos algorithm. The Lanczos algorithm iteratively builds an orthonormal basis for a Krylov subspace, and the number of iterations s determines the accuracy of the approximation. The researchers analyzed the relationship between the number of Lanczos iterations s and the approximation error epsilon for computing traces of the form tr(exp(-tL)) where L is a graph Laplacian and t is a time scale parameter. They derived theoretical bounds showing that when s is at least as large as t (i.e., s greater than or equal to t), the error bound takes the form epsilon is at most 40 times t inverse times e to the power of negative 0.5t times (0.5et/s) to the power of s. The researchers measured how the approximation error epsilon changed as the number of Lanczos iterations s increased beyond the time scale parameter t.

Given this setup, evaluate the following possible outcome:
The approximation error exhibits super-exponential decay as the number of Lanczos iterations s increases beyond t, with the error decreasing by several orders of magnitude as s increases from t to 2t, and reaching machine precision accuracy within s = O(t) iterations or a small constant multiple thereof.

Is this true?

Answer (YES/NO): NO